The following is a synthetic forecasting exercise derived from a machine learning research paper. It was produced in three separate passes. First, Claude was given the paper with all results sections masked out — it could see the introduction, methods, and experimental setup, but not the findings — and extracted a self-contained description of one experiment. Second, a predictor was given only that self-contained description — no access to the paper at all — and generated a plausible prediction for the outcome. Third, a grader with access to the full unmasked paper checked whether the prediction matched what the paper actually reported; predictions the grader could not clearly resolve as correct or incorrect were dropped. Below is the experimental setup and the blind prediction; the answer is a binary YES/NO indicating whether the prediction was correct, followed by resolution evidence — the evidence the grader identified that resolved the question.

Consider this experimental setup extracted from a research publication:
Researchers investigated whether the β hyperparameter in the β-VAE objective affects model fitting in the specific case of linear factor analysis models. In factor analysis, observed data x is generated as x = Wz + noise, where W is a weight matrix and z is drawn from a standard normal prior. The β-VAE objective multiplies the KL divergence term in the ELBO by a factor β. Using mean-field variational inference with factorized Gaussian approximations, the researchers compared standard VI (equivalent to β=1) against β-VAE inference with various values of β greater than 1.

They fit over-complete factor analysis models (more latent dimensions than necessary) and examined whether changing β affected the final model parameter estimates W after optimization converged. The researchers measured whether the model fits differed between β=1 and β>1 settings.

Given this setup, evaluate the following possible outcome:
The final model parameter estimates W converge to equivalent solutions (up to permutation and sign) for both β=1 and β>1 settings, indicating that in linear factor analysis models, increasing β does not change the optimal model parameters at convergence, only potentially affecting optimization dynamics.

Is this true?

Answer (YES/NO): YES